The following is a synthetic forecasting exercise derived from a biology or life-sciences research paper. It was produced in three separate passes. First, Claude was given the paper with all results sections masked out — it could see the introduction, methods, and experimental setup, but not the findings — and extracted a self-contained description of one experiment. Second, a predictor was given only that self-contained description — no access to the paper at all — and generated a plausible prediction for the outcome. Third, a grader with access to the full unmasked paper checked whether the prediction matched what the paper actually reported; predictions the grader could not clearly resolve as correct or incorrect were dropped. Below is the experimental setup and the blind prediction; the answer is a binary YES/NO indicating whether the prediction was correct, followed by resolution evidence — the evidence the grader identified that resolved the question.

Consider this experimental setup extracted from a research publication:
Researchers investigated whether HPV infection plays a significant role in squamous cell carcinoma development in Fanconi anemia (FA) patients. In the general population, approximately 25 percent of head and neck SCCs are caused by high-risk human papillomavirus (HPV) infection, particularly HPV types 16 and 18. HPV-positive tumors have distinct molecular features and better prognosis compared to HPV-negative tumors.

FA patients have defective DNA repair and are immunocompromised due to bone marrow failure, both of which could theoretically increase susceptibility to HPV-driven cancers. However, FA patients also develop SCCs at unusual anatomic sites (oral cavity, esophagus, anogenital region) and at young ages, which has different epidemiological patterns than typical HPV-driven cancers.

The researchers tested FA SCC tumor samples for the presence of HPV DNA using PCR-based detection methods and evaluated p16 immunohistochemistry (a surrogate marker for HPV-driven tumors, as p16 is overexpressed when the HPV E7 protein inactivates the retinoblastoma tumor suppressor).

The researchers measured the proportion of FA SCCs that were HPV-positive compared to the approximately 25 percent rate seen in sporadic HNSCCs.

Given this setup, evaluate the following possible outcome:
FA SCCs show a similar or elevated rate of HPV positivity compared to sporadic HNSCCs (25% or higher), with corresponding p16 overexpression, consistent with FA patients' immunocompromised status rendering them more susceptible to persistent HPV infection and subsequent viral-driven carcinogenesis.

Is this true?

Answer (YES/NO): NO